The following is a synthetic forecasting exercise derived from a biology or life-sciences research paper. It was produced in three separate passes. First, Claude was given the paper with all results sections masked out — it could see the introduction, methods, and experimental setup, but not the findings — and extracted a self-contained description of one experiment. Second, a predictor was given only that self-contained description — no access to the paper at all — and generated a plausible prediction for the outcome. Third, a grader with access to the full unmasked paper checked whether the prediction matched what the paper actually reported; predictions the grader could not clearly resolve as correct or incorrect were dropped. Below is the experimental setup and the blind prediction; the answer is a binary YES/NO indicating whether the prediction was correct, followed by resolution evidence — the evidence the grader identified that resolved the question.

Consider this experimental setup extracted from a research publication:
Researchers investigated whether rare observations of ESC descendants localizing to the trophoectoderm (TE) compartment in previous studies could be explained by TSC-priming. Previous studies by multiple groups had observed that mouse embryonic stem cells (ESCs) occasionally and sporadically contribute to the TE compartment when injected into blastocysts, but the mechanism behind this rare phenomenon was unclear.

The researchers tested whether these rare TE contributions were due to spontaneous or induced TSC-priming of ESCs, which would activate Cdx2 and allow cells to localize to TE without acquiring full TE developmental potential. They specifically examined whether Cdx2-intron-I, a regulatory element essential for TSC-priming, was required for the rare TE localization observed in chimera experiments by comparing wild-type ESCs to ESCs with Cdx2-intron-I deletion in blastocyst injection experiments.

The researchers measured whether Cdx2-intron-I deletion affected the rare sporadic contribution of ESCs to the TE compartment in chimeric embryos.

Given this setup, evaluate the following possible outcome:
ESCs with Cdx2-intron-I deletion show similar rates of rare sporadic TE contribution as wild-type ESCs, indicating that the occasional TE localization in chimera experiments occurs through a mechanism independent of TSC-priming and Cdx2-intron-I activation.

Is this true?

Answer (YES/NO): NO